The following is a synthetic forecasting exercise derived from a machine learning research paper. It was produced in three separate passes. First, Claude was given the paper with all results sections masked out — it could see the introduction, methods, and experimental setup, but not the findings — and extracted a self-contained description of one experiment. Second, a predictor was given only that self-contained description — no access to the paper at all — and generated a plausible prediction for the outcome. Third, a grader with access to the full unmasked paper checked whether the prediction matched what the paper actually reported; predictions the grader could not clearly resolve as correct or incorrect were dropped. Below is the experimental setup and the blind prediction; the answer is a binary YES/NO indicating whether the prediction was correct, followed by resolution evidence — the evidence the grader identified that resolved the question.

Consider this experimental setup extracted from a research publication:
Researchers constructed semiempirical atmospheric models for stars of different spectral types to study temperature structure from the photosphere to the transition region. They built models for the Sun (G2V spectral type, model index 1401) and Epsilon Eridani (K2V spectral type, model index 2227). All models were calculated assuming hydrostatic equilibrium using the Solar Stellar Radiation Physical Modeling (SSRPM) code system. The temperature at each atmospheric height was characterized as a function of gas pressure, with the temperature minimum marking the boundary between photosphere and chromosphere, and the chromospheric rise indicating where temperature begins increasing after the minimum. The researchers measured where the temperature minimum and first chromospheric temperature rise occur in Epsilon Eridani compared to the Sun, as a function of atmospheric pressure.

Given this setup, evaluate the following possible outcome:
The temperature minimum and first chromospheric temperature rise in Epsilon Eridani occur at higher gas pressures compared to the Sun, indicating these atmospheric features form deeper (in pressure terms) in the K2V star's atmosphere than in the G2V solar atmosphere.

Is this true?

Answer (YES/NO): YES